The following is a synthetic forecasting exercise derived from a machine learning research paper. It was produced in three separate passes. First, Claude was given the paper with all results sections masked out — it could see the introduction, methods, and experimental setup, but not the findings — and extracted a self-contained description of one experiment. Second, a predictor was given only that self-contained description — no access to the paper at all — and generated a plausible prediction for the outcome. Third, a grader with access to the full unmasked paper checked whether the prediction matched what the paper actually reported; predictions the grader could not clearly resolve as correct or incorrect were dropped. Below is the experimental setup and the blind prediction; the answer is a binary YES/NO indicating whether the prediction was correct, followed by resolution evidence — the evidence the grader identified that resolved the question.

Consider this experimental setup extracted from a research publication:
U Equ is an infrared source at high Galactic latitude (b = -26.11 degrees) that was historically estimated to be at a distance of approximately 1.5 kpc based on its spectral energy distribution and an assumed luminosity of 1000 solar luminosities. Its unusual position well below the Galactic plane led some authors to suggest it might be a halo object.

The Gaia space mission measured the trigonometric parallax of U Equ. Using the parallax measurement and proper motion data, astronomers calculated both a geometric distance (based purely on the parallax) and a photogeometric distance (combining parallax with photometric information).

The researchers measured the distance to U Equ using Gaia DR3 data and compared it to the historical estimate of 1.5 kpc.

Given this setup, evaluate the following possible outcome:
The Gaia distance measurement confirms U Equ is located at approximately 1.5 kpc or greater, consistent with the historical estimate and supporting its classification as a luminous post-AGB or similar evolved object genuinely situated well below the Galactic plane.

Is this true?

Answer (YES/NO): YES